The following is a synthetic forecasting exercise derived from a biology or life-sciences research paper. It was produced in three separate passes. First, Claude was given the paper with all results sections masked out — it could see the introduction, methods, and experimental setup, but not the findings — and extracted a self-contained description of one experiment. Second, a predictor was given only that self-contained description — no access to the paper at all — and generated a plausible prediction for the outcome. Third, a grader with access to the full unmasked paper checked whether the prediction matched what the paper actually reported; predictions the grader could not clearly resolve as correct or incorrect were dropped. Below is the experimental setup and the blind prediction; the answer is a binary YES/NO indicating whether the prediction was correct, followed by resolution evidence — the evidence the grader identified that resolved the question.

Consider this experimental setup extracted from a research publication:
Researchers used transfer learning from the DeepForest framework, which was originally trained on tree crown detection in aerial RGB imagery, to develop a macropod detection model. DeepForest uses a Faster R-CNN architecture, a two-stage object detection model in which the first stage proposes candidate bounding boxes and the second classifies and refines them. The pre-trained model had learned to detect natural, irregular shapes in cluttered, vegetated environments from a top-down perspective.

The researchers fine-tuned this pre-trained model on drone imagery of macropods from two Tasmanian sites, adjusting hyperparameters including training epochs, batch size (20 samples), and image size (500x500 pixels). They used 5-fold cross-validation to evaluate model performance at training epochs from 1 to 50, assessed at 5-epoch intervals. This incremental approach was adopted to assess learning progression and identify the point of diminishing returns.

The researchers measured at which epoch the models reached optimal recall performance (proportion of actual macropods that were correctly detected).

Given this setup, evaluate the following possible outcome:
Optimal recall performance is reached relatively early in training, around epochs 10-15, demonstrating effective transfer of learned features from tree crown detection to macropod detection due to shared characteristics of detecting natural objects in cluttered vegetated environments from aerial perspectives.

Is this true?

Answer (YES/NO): NO